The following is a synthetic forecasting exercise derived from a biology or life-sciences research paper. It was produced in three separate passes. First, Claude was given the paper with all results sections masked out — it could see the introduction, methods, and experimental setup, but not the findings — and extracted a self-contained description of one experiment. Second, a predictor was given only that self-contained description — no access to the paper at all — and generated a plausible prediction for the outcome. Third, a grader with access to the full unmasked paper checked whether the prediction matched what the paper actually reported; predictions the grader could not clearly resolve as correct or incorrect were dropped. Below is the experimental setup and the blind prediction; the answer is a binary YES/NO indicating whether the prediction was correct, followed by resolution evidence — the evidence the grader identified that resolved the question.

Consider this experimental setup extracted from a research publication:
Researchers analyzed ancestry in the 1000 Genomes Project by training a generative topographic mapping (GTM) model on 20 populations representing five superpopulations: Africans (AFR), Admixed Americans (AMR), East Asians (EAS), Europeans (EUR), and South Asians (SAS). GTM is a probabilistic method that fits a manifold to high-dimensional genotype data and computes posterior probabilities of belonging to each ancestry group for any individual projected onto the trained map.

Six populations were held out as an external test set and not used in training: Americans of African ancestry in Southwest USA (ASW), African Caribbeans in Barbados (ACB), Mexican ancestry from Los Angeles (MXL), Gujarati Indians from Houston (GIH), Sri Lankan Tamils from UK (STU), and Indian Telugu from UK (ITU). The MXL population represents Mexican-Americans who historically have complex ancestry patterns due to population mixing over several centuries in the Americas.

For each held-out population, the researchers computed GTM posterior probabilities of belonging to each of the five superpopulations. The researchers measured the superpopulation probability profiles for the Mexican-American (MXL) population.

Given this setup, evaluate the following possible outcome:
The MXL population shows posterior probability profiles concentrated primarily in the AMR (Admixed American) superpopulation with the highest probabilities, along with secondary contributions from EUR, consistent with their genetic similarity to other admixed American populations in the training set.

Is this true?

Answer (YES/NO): YES